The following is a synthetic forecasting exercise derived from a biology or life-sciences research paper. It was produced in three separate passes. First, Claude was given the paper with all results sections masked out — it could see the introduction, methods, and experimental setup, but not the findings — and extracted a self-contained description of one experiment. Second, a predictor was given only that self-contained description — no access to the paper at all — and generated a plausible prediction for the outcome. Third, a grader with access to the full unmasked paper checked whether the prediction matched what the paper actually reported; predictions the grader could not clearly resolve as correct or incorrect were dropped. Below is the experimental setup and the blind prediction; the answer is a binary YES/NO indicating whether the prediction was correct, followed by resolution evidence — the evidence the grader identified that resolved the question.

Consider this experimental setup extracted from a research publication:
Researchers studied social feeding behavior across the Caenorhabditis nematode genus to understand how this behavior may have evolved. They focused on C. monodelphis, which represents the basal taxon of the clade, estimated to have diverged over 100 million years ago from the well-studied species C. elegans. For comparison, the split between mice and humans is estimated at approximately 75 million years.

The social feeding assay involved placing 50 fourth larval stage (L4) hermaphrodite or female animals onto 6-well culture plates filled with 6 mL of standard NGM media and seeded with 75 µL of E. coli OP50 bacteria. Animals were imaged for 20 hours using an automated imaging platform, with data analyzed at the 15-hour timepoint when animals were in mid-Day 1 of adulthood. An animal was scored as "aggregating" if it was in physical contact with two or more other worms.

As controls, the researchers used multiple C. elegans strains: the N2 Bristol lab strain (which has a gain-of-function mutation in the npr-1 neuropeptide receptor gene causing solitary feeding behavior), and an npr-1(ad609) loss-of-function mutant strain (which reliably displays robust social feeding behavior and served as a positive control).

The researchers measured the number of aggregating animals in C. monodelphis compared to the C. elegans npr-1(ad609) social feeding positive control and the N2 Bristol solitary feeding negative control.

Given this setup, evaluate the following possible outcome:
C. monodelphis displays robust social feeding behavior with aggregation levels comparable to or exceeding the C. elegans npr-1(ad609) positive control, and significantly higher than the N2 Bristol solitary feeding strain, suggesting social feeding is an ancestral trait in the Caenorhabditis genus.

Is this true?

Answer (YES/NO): NO